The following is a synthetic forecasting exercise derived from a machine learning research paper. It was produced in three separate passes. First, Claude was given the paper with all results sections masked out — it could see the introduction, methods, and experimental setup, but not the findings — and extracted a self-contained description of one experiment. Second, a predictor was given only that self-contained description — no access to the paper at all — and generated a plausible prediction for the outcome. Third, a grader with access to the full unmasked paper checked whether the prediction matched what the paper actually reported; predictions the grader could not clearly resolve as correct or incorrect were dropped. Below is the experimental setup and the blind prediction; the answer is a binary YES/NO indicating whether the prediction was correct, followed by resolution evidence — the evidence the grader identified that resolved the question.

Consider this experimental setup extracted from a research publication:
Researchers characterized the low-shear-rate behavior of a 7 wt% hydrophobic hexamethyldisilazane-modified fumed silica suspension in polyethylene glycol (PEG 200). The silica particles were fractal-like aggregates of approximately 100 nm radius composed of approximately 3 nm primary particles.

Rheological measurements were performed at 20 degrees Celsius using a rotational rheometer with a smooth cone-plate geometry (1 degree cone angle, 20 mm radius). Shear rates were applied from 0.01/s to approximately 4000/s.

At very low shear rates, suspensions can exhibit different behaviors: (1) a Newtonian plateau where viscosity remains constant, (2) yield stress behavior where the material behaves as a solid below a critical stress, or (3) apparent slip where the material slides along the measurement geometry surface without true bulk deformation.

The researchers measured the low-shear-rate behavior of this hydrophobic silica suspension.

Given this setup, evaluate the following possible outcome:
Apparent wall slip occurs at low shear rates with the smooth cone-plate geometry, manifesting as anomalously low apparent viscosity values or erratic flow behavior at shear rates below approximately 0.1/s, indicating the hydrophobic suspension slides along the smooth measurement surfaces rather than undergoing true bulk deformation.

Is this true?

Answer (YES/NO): YES